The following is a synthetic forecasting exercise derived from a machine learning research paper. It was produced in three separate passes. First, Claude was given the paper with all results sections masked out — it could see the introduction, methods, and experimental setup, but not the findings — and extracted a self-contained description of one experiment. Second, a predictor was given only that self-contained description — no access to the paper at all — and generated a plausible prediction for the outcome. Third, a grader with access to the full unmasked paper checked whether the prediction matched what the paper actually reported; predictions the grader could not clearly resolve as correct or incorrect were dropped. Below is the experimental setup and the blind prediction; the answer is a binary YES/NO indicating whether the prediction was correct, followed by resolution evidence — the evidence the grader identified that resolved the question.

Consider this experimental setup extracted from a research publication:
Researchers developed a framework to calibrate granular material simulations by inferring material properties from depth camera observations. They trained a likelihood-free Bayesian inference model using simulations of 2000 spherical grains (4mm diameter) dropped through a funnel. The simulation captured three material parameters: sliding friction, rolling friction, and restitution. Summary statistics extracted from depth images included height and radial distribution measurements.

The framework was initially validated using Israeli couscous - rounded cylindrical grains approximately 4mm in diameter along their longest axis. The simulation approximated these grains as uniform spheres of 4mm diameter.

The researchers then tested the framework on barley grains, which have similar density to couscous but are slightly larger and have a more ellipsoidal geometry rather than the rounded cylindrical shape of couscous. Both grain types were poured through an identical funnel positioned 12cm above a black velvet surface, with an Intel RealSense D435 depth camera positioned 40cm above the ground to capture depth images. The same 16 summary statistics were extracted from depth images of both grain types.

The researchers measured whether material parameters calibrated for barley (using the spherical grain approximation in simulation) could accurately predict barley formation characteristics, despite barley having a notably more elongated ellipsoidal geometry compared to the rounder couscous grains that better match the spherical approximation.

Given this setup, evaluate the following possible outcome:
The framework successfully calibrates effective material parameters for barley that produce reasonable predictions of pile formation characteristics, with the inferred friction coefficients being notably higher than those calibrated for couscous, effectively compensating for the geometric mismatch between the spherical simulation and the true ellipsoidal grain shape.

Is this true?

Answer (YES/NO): NO